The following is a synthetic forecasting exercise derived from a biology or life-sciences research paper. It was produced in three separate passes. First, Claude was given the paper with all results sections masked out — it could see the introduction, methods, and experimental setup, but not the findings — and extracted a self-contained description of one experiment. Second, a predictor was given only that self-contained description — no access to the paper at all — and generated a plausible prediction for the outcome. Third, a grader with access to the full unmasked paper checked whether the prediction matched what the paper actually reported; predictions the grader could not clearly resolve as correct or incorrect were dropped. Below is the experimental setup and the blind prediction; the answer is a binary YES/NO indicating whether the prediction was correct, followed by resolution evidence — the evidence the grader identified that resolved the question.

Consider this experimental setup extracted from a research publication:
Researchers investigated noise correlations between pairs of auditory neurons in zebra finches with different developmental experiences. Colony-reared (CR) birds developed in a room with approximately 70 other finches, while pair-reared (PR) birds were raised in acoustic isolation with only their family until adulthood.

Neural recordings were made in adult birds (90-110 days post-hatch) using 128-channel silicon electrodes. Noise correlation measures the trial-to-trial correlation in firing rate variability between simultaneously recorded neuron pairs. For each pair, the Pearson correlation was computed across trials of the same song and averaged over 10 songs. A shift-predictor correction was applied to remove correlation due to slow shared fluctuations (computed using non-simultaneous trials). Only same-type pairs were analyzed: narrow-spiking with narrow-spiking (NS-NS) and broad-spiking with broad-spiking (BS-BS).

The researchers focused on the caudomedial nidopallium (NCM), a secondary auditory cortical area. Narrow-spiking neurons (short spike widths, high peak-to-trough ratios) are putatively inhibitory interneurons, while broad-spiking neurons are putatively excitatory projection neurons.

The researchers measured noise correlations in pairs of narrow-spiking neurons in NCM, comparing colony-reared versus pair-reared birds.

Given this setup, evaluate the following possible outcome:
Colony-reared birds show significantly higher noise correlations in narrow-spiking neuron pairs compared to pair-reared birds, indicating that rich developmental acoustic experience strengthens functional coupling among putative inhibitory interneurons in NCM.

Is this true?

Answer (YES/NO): NO